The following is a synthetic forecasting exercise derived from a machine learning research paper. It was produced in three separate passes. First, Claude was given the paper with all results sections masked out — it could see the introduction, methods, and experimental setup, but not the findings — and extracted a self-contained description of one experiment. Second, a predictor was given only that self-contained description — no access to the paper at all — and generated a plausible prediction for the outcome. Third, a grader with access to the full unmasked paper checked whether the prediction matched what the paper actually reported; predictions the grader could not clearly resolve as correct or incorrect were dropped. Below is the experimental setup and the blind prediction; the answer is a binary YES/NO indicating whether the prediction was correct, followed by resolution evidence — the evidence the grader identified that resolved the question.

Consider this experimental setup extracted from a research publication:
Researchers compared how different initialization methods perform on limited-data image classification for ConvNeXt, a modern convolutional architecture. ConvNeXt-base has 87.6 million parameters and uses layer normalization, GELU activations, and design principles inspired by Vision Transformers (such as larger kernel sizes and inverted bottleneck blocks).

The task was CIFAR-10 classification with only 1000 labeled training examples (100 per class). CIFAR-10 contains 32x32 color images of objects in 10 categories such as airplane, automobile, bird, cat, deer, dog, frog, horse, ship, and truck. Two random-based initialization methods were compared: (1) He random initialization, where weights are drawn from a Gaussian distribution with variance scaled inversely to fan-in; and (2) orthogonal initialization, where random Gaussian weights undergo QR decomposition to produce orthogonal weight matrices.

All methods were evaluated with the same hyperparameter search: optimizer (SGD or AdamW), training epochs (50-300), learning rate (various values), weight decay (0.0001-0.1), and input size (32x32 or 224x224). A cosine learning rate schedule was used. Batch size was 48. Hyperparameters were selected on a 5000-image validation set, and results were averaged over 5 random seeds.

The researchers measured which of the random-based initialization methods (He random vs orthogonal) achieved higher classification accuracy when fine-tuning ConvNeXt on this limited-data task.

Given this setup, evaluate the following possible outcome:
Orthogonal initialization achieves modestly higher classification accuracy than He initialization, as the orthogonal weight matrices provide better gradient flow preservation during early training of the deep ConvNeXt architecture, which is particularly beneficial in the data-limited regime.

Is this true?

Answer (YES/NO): YES